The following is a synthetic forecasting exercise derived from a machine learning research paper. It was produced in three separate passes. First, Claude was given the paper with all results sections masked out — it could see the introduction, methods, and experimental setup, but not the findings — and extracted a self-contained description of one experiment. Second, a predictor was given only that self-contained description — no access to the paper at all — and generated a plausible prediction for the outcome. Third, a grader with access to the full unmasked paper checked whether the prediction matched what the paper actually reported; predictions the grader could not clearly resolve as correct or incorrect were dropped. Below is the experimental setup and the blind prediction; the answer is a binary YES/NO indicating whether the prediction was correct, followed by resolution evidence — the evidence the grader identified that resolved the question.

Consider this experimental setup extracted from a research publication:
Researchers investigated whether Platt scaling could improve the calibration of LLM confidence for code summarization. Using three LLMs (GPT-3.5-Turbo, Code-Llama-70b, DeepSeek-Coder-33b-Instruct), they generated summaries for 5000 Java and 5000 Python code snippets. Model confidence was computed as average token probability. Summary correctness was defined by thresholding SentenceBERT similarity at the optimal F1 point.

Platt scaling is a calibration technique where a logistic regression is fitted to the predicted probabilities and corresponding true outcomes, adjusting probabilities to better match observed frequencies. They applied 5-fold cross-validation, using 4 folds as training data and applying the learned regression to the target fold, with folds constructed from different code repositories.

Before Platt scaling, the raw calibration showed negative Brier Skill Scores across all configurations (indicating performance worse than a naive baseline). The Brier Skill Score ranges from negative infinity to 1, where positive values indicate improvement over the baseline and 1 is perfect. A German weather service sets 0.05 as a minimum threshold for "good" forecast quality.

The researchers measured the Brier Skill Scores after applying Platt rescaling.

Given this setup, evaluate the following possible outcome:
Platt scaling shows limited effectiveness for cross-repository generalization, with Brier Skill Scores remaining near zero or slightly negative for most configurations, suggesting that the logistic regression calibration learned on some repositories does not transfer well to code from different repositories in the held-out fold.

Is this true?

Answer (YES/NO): NO